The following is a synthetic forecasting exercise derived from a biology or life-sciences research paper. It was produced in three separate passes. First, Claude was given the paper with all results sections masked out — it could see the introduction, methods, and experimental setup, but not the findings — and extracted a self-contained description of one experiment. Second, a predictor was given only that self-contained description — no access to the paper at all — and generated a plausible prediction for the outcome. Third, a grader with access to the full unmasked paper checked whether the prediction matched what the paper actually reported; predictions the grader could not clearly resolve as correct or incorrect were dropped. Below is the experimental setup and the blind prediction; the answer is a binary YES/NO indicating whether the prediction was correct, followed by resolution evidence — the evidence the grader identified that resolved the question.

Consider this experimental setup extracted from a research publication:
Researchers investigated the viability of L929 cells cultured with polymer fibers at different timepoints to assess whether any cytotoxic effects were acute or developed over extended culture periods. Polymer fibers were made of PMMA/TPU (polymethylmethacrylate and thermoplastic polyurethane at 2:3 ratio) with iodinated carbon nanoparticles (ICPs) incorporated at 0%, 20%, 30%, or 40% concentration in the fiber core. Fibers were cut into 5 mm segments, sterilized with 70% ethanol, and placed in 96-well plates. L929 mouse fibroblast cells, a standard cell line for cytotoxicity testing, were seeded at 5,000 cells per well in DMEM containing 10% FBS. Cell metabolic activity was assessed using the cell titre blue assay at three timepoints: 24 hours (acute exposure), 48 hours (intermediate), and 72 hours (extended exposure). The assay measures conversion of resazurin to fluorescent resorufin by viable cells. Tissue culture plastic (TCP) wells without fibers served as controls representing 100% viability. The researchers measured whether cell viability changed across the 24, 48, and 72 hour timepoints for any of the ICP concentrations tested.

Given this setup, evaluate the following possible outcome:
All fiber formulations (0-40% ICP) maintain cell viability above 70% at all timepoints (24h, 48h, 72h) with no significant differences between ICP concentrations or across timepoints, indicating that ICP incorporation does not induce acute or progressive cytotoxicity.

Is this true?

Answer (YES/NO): YES